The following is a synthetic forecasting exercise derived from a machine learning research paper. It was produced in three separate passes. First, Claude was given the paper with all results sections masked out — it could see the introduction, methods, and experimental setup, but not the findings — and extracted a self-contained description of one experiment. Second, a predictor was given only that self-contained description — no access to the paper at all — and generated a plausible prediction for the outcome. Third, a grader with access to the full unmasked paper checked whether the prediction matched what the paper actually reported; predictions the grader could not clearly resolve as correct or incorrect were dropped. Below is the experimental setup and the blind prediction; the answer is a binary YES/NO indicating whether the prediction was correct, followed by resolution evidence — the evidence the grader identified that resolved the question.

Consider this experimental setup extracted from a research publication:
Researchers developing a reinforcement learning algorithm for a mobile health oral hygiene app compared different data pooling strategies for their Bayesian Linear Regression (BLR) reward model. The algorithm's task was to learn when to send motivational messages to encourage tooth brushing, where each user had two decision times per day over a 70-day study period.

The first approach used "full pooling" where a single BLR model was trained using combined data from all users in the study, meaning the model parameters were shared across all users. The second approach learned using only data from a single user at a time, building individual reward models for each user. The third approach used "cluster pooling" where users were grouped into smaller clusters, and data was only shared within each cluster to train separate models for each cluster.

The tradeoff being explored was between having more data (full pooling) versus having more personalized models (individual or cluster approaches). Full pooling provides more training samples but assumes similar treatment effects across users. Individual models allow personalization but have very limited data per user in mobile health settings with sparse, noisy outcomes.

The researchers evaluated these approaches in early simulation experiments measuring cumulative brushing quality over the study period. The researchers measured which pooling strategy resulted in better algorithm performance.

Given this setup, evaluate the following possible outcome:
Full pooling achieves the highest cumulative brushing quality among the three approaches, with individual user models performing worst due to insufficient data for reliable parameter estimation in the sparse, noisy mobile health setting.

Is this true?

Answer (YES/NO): NO